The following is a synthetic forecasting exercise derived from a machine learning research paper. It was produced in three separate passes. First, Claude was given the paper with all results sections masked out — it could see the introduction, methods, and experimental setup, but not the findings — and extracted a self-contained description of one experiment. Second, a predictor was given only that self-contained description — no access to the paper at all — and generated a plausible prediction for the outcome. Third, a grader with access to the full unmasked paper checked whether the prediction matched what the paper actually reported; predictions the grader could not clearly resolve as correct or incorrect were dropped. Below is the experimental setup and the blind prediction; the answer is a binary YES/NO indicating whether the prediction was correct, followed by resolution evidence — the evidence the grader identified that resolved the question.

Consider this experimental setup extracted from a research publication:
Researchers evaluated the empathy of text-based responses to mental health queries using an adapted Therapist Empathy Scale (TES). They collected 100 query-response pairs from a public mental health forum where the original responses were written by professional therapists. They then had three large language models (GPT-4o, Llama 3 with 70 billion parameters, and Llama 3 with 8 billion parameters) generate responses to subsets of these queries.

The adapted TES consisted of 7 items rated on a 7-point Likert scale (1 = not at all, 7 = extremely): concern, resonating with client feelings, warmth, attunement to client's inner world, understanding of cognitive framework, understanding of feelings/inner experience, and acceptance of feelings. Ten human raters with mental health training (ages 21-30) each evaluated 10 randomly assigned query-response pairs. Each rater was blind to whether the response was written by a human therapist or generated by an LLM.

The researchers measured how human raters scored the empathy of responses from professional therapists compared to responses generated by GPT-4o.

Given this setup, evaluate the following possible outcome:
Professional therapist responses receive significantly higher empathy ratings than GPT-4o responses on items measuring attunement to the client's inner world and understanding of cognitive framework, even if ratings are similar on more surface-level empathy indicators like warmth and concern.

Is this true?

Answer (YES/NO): NO